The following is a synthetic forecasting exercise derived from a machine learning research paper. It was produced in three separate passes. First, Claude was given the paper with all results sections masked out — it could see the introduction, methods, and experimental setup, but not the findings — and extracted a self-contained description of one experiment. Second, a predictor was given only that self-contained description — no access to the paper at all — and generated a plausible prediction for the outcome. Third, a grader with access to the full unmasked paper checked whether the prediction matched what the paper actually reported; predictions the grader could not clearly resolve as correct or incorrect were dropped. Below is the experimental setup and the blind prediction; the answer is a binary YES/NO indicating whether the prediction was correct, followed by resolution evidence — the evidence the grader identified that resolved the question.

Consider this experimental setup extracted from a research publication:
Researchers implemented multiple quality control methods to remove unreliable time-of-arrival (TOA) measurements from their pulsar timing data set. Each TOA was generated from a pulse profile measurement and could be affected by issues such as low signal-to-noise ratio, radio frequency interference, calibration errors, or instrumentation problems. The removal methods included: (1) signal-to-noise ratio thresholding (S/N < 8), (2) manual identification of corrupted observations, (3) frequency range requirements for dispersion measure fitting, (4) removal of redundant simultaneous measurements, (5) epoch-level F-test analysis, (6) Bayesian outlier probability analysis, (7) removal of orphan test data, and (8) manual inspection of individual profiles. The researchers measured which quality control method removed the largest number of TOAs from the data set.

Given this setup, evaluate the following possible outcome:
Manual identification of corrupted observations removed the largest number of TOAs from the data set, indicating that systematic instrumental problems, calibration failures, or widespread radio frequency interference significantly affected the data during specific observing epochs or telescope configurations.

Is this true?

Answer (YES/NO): NO